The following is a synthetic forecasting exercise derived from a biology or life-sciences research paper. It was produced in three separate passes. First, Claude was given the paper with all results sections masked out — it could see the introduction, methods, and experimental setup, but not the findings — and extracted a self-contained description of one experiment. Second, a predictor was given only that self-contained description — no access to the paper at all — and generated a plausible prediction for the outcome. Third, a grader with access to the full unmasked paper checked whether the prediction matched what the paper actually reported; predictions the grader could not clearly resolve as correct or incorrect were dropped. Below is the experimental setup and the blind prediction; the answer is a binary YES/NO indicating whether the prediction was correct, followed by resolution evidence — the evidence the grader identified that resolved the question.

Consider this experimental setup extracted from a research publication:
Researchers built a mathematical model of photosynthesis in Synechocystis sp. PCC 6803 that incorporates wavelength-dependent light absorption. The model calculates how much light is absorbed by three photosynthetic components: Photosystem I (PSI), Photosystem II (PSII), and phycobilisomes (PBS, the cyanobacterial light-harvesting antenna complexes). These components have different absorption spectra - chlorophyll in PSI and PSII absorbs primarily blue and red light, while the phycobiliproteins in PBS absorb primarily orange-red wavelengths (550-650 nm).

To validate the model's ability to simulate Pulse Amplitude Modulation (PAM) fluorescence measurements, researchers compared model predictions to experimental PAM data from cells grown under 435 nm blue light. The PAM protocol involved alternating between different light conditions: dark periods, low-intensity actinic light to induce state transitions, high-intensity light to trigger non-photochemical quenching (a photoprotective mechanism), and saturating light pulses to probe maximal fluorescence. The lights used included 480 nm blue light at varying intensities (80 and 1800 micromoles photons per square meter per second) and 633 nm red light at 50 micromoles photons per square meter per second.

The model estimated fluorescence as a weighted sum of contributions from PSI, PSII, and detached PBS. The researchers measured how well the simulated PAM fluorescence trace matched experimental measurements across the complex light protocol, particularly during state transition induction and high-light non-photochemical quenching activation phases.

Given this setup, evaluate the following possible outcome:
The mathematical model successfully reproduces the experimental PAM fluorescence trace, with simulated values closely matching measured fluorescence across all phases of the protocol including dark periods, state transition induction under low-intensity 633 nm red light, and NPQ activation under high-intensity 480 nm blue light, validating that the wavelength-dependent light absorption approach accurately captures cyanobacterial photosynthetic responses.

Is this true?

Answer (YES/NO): NO